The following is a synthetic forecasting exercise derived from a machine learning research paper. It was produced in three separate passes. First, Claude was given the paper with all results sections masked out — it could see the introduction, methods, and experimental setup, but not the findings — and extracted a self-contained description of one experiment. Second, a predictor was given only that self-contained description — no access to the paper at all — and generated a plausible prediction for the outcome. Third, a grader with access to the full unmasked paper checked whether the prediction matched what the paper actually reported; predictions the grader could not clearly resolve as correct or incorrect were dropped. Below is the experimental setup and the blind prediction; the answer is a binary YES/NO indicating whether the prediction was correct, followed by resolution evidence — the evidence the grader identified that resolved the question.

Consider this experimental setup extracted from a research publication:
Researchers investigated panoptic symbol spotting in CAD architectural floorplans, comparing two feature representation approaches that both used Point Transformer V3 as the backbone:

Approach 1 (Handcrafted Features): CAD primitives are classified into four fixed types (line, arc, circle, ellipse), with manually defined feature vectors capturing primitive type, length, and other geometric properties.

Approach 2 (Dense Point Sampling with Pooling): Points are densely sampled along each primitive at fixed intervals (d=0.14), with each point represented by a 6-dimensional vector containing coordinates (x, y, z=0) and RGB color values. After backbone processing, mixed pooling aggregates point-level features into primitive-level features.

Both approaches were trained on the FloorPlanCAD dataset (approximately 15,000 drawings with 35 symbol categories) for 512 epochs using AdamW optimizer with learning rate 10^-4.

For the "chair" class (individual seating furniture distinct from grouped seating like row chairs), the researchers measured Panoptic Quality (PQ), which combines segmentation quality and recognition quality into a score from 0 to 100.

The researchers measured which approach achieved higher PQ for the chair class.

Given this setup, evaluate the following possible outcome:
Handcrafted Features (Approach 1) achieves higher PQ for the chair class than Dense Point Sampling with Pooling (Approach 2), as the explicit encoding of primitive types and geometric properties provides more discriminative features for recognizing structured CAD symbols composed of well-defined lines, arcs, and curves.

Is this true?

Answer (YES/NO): YES